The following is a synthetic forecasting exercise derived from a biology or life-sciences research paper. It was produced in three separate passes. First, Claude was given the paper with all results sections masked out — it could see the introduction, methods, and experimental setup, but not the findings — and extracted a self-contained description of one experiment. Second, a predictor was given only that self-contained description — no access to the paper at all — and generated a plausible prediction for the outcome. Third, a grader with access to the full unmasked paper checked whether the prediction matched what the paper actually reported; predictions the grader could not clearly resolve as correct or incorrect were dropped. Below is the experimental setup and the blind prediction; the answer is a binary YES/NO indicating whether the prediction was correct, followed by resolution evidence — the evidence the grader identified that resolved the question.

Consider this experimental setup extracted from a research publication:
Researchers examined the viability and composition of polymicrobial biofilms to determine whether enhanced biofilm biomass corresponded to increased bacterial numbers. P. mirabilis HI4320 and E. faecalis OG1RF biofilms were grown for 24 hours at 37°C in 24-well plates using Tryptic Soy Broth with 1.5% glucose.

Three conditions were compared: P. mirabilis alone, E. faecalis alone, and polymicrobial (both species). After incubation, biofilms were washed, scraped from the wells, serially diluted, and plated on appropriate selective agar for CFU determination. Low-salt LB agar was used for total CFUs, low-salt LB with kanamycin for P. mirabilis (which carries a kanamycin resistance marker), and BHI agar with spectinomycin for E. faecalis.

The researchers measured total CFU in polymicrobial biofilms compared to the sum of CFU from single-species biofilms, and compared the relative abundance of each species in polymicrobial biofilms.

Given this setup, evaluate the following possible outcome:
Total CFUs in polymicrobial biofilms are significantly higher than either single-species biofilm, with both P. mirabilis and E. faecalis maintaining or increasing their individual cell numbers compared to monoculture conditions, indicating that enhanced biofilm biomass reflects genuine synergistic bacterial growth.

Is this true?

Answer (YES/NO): NO